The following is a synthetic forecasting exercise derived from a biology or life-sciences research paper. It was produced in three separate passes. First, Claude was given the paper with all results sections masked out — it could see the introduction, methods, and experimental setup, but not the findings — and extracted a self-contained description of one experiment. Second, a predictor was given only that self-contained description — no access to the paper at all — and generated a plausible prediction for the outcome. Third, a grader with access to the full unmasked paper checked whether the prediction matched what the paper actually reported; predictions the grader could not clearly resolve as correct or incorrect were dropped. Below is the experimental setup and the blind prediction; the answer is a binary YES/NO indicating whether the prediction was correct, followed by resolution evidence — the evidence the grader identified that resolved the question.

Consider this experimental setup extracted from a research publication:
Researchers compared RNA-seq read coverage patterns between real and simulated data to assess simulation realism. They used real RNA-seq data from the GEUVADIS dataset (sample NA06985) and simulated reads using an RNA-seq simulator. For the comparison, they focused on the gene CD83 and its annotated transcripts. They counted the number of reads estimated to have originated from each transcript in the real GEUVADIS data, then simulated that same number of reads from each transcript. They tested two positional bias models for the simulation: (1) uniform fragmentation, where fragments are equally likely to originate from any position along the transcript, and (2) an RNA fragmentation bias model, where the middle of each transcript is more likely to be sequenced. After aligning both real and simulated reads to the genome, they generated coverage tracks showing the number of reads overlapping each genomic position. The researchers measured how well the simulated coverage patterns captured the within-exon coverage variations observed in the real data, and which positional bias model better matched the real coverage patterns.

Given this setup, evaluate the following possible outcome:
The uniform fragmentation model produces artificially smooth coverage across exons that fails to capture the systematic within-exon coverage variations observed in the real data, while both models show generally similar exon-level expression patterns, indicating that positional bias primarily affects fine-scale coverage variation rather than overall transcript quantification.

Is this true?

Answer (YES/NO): NO